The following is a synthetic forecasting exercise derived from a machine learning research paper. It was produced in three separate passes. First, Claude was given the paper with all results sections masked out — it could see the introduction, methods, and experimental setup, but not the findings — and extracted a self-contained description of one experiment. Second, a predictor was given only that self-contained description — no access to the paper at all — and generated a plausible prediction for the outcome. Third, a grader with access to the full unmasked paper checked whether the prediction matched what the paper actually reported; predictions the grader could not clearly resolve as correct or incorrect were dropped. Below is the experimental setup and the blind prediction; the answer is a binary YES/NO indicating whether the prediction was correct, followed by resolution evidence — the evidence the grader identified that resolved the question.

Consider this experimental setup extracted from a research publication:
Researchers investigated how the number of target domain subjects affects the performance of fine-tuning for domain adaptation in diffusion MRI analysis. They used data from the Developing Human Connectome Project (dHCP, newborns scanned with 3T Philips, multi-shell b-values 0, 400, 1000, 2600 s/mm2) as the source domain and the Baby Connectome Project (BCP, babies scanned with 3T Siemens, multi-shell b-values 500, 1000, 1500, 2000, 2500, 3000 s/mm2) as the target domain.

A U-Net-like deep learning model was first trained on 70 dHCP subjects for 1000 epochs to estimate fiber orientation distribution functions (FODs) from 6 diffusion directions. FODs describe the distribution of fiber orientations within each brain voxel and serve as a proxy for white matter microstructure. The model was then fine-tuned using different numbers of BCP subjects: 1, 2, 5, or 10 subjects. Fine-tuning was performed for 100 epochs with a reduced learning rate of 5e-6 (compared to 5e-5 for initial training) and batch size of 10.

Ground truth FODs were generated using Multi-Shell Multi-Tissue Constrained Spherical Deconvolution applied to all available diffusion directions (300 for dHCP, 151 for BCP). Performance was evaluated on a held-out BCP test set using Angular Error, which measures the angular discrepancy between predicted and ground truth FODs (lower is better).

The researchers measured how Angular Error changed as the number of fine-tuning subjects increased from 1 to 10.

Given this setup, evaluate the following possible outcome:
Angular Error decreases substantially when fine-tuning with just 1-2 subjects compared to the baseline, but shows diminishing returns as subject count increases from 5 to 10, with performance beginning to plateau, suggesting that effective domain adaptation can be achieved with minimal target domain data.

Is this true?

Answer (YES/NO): NO